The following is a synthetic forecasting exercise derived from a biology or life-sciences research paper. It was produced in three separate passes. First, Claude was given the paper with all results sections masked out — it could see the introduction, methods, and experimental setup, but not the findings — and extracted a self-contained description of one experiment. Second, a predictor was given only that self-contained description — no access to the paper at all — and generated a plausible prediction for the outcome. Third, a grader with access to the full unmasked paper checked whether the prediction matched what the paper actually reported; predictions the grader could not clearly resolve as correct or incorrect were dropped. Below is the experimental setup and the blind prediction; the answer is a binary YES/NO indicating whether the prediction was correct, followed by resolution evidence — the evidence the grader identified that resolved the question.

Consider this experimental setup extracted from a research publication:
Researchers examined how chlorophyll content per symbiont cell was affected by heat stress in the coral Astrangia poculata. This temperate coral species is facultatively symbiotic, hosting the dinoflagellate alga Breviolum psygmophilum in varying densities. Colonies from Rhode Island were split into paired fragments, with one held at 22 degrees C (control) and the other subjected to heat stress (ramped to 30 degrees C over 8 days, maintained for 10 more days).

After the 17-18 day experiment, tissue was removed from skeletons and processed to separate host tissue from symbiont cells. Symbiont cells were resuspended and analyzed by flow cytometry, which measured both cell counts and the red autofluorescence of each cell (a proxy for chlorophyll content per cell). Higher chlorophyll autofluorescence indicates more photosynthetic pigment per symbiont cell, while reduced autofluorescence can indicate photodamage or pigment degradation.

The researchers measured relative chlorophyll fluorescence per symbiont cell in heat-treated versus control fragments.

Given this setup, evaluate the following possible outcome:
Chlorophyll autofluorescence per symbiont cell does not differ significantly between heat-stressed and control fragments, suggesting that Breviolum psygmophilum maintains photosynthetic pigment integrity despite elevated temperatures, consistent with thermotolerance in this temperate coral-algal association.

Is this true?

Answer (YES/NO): NO